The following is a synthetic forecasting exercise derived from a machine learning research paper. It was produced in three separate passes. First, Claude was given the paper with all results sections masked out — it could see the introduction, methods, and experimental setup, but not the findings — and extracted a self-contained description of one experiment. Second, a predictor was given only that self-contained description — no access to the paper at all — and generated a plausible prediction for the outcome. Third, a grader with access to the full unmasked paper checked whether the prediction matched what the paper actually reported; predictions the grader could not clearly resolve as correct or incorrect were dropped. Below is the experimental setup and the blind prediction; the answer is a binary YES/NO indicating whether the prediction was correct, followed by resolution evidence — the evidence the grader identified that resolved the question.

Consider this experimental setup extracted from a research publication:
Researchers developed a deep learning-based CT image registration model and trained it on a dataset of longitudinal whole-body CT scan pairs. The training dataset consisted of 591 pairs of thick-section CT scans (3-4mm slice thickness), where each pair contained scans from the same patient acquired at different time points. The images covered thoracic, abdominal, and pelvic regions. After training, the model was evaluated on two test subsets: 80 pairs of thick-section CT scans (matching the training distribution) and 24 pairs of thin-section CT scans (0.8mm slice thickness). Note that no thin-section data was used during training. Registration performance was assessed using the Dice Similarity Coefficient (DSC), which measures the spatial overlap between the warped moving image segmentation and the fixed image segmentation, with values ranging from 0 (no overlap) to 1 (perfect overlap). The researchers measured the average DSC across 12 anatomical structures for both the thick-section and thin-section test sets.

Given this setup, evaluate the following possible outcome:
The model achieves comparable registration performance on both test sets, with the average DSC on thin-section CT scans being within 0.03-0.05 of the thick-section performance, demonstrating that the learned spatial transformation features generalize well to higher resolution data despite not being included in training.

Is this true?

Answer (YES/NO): NO